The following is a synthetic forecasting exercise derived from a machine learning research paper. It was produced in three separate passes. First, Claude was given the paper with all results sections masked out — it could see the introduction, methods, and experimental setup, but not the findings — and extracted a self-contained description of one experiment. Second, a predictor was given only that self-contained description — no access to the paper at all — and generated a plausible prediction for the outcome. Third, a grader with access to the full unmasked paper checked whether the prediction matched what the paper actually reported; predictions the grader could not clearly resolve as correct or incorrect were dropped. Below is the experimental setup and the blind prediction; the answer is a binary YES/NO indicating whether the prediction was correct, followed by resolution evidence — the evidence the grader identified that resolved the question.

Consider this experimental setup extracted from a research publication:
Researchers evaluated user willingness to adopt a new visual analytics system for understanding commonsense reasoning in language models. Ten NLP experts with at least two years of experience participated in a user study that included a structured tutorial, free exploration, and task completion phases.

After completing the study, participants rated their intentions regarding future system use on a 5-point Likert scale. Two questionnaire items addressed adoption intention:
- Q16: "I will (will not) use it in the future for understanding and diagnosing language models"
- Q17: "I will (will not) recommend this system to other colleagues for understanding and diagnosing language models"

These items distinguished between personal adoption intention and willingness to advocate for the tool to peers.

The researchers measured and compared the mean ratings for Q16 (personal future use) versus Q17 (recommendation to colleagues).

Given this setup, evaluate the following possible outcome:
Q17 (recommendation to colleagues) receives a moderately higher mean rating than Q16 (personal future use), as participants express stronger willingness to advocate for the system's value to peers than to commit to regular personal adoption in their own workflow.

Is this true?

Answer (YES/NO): YES